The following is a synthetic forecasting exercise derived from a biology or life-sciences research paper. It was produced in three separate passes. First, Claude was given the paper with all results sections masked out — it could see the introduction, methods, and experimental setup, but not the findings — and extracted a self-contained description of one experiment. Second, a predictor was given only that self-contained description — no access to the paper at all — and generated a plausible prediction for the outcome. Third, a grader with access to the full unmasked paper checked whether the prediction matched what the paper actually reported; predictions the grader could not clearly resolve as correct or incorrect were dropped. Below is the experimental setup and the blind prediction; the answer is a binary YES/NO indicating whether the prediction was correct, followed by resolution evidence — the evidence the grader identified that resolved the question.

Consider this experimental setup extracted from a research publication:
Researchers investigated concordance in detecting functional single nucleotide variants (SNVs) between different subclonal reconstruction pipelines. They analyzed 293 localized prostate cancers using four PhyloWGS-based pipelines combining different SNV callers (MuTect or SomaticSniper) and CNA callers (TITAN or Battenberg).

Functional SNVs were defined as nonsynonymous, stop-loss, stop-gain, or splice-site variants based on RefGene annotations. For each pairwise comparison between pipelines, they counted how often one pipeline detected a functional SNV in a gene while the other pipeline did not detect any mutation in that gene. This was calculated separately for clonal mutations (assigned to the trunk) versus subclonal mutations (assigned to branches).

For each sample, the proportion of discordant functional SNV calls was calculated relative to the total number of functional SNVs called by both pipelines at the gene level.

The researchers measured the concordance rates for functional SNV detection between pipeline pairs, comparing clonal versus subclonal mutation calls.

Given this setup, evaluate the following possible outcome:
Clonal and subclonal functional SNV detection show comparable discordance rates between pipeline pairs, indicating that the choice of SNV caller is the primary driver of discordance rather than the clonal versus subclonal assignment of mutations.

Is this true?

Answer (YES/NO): NO